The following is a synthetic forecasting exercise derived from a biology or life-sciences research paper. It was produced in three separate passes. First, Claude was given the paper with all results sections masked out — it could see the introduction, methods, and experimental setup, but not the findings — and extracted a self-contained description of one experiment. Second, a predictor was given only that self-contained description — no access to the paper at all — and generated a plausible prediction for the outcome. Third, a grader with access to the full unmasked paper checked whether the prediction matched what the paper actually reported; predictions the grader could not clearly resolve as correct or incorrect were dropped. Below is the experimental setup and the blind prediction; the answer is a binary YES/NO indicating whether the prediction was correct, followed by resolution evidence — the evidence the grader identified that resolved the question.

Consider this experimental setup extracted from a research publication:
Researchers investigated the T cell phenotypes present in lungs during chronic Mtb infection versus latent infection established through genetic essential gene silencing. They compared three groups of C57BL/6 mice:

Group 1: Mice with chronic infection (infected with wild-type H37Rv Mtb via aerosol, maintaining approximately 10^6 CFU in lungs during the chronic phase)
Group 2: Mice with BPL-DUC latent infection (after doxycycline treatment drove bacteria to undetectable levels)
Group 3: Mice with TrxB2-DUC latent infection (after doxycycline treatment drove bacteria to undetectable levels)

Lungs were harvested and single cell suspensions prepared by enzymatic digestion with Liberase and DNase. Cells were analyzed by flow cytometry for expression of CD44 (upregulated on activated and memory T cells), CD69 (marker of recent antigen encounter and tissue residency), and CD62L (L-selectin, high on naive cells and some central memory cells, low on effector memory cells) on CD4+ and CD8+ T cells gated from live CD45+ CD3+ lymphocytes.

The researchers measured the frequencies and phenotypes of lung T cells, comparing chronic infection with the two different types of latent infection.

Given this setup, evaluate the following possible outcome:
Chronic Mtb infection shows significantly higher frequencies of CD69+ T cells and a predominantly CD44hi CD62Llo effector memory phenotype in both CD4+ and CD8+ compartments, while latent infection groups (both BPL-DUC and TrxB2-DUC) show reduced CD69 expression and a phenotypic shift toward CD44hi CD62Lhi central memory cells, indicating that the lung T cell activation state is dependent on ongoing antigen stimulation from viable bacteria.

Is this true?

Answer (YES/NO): NO